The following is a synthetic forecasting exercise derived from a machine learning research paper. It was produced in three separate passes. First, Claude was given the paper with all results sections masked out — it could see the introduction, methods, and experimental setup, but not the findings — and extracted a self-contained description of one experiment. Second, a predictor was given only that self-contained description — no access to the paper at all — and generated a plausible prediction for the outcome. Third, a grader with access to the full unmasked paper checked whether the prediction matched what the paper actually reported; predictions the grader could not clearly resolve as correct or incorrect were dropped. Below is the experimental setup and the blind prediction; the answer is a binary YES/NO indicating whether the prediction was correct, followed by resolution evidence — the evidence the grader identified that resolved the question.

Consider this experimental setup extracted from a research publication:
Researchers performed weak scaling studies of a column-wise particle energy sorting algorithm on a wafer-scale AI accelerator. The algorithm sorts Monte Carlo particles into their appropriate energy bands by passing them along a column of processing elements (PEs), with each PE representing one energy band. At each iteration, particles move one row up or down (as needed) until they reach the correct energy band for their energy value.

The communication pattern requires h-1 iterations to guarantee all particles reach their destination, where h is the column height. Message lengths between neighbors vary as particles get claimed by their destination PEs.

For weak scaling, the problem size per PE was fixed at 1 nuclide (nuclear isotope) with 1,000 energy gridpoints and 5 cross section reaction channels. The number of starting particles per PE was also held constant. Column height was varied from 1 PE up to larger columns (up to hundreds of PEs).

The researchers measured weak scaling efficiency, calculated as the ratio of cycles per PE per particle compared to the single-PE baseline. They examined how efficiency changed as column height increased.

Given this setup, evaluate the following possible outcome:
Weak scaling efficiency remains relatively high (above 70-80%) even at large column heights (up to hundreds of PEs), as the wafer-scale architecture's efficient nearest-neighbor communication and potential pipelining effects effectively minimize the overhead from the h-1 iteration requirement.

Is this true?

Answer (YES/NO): NO